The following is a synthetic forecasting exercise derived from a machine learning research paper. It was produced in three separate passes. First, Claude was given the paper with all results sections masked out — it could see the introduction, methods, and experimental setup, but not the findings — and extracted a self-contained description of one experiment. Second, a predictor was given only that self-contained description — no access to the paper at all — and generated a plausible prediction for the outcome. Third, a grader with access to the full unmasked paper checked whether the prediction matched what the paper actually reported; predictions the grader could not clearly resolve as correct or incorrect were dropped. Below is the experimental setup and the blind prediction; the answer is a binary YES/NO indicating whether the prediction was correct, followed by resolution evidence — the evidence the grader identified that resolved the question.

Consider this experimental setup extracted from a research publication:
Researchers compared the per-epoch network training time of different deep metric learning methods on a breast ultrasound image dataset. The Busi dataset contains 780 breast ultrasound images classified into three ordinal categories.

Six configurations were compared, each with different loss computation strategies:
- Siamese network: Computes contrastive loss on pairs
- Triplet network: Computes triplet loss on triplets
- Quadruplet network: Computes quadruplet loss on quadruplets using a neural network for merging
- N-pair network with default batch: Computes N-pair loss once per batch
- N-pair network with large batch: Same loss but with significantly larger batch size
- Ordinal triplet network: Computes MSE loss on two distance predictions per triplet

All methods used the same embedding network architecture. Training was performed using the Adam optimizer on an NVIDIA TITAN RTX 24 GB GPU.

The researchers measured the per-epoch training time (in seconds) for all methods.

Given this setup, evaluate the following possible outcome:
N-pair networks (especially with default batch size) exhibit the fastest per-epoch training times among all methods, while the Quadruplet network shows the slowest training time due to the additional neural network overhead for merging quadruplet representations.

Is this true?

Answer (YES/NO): NO